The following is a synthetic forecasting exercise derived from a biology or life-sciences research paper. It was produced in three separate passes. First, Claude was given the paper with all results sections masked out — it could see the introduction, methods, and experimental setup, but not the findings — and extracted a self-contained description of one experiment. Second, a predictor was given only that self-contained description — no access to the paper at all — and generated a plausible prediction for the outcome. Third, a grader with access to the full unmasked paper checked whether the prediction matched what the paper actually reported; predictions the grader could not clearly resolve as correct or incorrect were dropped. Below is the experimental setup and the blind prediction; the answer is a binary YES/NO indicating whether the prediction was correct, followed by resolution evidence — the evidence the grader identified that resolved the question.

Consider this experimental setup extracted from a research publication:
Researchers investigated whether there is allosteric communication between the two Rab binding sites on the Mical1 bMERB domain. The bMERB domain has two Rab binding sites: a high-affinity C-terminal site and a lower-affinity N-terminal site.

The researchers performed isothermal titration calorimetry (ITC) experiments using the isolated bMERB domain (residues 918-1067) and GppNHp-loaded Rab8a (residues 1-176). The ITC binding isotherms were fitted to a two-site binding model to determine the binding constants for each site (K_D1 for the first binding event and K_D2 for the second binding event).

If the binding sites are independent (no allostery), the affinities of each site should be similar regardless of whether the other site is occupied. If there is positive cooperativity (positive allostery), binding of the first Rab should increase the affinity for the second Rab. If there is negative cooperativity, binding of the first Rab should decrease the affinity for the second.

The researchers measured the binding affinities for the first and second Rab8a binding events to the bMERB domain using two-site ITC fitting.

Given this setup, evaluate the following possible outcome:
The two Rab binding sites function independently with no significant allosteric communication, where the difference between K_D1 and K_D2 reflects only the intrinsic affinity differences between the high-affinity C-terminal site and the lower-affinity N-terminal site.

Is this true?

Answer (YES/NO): NO